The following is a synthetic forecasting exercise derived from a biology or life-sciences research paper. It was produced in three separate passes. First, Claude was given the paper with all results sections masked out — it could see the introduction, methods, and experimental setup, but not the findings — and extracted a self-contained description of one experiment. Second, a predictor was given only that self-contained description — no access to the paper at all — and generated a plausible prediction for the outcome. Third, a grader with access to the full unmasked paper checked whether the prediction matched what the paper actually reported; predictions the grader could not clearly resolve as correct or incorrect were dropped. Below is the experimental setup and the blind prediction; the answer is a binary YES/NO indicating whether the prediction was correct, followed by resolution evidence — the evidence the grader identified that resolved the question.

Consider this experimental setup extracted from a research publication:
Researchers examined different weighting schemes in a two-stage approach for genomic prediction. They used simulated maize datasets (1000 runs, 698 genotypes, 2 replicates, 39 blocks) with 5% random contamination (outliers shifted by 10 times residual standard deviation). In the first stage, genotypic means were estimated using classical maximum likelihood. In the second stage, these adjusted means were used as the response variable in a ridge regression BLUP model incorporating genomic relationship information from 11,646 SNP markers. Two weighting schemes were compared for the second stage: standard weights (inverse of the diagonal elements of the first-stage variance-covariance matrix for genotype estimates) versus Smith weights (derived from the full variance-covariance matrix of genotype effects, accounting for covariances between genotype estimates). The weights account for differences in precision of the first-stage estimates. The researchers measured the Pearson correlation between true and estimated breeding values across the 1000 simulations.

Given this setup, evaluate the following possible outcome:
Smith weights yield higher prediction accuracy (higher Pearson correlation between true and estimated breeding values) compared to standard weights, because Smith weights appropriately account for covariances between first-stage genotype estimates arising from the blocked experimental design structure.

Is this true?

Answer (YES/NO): NO